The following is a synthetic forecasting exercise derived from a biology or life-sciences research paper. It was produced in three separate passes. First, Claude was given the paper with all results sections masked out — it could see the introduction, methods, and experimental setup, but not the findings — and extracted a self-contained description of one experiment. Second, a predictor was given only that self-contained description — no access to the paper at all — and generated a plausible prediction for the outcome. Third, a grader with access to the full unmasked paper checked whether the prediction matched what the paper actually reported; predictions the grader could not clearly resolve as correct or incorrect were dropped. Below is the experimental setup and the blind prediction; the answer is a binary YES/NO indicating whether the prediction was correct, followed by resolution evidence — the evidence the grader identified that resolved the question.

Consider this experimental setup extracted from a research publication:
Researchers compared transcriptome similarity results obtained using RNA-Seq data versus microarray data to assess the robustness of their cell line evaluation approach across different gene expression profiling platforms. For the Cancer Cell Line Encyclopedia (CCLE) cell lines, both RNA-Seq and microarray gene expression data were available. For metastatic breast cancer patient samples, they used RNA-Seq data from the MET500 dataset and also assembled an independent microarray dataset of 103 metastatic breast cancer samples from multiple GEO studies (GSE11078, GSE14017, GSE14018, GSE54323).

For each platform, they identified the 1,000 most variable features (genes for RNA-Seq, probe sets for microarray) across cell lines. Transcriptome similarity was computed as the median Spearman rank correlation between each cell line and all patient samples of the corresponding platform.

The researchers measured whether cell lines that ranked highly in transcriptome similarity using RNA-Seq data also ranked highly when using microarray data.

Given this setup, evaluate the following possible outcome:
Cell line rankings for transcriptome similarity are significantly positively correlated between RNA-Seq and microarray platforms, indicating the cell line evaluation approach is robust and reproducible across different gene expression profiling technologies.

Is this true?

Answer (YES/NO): YES